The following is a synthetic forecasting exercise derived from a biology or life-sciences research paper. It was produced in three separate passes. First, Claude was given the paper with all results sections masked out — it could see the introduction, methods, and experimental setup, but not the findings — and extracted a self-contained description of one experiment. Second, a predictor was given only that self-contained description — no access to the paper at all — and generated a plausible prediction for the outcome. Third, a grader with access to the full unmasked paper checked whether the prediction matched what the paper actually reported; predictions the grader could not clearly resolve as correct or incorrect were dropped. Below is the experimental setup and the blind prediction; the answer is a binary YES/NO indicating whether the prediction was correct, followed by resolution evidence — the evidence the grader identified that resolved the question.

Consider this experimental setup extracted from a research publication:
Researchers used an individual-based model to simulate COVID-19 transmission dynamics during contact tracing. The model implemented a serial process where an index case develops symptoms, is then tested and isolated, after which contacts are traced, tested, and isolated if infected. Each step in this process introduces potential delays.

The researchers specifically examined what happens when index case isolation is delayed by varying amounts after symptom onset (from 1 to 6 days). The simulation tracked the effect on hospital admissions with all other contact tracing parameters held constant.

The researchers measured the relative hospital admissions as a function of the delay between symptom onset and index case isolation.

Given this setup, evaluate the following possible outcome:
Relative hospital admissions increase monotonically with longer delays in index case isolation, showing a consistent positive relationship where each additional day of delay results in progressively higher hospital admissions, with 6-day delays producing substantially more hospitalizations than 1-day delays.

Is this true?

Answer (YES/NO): NO